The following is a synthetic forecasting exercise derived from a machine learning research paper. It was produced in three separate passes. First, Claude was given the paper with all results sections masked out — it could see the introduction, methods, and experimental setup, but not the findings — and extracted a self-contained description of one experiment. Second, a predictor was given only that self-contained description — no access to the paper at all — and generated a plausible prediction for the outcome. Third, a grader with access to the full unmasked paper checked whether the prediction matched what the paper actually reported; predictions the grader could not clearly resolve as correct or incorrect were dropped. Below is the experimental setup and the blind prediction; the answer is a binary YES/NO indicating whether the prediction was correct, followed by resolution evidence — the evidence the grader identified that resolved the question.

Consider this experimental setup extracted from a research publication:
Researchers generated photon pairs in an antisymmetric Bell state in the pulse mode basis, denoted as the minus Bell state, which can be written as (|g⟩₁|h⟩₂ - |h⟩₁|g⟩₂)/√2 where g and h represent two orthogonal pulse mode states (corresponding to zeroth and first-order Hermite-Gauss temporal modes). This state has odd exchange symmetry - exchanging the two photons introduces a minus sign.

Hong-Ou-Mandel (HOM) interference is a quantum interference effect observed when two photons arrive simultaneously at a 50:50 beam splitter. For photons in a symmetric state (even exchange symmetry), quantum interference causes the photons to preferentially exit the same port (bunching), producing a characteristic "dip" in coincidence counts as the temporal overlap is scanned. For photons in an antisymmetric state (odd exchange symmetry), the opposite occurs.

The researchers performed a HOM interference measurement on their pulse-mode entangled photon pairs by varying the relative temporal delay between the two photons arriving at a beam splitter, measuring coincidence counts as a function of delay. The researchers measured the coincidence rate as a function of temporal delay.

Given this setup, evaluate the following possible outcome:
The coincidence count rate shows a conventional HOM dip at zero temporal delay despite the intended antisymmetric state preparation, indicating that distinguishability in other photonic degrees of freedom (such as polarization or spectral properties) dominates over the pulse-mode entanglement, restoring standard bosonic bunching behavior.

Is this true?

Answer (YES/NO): NO